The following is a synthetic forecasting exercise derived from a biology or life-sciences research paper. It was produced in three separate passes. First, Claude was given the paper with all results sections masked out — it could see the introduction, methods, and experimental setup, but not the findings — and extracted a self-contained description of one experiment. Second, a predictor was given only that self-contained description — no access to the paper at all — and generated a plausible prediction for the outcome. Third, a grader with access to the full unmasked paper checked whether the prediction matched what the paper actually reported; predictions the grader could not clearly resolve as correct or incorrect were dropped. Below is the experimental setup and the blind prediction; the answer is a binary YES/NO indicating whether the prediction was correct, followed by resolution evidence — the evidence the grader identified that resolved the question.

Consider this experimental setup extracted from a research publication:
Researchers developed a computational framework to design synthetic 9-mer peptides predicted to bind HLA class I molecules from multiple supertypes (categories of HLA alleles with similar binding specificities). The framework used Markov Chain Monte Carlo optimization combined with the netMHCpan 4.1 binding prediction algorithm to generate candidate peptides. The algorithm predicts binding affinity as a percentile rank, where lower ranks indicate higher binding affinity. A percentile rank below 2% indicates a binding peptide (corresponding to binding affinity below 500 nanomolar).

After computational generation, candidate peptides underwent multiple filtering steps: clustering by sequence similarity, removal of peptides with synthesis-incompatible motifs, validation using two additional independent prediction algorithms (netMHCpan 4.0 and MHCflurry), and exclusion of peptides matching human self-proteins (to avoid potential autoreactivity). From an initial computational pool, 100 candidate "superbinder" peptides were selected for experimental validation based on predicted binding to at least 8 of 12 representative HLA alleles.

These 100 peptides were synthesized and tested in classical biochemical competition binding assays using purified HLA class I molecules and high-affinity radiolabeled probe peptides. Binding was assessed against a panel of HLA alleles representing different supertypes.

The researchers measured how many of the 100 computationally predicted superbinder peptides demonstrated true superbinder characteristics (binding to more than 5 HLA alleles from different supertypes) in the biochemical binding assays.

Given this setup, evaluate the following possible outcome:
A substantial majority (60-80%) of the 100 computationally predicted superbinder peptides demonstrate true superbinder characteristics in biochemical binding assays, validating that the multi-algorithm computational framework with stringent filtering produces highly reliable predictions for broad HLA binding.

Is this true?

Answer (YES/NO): NO